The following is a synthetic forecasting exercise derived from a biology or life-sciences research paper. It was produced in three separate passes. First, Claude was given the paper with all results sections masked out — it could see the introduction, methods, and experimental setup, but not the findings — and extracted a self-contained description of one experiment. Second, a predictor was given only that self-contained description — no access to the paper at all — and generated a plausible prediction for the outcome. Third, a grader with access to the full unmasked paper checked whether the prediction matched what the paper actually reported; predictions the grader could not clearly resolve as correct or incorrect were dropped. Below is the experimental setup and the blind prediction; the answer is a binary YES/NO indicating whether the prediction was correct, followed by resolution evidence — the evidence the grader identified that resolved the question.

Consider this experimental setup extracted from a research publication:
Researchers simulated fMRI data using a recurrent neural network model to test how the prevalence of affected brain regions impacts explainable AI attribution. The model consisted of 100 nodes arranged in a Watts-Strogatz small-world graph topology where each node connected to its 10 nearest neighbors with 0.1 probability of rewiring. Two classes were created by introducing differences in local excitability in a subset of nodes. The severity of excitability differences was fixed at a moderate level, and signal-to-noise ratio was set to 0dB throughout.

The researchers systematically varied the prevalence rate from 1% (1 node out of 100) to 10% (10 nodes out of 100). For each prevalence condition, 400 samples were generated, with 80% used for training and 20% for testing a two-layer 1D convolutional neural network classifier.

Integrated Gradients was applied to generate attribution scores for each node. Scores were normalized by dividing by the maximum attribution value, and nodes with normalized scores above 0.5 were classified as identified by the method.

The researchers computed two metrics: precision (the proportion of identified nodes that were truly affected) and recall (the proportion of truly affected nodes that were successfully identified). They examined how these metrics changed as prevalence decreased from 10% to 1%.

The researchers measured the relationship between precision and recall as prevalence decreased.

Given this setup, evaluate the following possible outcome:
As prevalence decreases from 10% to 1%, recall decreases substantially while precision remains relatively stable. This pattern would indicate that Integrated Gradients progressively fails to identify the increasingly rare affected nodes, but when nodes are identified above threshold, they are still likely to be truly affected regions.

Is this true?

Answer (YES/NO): NO